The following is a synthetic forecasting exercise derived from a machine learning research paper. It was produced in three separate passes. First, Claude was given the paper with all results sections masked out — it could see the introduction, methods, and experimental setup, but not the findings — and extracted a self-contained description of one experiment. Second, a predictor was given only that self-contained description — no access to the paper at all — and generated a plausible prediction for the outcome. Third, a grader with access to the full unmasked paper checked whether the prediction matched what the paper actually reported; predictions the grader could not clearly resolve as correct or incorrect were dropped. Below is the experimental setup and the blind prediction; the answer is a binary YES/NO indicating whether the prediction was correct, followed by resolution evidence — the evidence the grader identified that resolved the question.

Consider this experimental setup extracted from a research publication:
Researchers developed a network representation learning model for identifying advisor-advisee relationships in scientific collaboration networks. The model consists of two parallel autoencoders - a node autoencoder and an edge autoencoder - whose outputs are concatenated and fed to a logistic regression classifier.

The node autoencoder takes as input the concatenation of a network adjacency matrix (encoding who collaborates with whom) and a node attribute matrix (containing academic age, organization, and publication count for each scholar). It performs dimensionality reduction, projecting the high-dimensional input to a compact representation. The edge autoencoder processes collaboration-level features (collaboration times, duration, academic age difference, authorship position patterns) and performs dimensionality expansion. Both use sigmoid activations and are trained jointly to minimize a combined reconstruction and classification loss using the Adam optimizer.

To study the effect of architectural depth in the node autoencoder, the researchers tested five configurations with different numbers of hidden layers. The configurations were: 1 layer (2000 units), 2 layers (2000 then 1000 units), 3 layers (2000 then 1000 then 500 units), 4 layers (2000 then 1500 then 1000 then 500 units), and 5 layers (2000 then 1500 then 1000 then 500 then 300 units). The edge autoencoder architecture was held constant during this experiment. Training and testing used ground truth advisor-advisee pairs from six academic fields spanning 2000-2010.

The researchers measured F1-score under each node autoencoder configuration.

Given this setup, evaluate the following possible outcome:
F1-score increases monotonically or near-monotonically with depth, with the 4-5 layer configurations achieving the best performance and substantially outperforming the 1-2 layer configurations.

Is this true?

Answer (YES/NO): NO